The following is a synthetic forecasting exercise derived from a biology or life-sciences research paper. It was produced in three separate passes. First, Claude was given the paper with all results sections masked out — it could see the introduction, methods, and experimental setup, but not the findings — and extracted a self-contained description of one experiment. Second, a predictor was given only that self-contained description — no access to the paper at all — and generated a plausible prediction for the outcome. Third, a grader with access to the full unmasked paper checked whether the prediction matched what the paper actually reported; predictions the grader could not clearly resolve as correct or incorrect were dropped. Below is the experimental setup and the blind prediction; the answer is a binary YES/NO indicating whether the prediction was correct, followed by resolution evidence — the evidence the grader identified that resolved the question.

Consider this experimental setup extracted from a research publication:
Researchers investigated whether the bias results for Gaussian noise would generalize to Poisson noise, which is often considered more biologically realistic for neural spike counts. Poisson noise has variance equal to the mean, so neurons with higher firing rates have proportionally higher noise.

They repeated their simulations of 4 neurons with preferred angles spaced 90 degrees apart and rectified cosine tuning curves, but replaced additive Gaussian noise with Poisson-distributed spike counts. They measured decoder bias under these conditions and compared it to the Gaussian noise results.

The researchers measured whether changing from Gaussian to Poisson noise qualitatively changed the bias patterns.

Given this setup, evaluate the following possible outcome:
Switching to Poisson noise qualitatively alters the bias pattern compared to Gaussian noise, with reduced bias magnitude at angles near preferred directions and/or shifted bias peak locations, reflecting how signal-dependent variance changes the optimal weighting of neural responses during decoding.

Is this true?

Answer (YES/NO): NO